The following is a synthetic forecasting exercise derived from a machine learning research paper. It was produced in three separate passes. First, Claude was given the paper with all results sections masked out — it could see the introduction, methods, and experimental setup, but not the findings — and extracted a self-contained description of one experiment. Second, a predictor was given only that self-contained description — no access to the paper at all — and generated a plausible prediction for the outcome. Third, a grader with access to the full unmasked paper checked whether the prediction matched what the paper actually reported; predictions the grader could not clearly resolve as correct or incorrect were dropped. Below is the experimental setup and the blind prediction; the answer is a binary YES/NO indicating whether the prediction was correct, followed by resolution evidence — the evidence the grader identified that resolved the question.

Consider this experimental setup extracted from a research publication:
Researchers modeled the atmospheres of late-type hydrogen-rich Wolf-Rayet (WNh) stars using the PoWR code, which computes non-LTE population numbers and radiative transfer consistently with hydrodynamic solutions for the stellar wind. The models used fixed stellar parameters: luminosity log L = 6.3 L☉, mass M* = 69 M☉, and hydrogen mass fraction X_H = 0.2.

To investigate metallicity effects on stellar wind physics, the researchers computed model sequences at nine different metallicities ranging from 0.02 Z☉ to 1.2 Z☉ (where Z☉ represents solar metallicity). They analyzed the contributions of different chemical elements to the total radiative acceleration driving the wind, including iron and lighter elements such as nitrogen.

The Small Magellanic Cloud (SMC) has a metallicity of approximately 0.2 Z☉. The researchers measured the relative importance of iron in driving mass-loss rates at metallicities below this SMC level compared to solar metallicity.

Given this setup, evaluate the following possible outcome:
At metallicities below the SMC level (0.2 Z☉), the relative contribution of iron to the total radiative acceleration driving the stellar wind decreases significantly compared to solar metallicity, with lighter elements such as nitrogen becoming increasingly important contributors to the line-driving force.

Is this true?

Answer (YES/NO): YES